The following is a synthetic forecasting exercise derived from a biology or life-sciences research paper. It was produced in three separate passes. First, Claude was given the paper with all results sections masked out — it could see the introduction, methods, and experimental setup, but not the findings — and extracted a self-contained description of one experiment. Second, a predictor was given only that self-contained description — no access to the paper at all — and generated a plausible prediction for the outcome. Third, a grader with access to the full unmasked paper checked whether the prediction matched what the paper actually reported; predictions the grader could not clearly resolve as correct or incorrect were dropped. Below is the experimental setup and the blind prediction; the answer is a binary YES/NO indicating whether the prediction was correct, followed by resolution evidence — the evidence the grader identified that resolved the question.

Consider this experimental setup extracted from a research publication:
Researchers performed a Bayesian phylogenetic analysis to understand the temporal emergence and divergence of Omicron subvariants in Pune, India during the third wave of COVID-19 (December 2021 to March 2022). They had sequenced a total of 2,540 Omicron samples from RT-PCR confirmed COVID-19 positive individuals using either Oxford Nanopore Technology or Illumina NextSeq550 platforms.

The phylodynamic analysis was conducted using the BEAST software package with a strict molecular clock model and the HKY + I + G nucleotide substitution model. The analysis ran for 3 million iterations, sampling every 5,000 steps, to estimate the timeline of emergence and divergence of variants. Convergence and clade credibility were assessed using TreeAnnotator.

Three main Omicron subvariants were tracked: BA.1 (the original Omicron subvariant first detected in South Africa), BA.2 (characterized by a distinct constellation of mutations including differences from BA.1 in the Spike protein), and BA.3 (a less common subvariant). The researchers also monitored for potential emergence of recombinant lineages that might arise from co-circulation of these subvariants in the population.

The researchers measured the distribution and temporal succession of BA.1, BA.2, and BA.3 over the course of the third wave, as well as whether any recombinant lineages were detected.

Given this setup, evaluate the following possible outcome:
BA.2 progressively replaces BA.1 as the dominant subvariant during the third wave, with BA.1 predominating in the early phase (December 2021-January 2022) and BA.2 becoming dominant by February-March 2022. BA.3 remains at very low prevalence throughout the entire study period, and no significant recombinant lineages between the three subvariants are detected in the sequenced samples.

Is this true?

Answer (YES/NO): NO